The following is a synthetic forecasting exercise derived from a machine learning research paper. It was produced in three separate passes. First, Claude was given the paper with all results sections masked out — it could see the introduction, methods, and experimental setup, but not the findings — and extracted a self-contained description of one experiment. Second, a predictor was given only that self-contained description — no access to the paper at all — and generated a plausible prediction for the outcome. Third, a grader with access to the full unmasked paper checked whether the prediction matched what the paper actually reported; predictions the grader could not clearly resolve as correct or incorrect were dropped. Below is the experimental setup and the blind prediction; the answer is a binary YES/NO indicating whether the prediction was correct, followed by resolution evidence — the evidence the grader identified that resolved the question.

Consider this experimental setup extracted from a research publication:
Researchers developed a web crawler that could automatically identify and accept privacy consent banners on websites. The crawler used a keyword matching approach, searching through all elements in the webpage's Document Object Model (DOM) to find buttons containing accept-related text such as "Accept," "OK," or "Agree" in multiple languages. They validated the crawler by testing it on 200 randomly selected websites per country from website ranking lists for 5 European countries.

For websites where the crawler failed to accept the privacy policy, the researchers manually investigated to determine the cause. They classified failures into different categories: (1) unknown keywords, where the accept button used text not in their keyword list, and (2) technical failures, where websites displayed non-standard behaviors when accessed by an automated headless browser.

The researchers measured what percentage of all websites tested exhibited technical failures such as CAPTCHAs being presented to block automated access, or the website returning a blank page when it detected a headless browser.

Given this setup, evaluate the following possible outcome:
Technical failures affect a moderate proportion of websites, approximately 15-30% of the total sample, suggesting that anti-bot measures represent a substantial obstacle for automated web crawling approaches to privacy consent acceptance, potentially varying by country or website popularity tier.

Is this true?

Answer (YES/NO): NO